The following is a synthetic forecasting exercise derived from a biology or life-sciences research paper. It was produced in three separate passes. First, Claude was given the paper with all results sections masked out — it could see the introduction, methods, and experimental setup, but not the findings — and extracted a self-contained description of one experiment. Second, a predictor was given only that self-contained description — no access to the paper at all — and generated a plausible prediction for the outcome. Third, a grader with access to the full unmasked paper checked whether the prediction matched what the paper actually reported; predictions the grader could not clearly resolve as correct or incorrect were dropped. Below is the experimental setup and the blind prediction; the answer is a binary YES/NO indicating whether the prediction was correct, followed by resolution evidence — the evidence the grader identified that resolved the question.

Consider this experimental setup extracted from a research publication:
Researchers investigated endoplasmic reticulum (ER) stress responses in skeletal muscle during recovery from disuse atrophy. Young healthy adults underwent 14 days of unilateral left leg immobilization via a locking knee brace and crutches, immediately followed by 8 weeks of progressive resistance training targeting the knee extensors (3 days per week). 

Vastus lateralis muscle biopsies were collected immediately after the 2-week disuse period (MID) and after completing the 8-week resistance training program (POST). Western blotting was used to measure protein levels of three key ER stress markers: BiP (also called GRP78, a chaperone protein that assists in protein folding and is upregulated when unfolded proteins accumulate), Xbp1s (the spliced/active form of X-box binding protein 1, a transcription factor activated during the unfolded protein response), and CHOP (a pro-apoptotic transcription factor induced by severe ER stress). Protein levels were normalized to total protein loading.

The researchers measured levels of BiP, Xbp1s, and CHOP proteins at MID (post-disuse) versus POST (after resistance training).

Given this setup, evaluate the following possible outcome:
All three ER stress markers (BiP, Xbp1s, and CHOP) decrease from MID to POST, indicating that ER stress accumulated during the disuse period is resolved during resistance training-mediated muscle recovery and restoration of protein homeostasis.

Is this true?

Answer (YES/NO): NO